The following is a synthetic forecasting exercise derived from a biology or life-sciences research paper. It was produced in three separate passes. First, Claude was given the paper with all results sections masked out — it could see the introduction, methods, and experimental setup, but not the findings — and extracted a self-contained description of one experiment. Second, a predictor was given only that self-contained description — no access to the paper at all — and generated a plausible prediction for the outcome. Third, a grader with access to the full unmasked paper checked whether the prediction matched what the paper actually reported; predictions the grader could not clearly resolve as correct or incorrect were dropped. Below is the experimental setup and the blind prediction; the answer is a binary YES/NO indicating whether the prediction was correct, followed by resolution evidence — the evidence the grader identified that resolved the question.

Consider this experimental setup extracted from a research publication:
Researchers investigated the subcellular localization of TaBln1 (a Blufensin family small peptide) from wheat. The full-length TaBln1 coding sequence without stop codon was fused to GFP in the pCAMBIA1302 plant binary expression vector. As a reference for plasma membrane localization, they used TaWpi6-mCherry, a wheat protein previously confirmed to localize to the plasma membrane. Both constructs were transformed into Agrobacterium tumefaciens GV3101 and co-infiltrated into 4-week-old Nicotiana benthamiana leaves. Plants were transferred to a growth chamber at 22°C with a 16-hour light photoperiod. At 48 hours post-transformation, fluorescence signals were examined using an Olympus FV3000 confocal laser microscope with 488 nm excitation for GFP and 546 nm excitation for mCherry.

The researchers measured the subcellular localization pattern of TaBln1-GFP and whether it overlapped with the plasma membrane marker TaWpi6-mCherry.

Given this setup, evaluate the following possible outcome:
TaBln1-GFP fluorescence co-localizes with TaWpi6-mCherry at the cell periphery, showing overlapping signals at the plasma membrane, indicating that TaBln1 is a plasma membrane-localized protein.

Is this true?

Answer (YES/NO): NO